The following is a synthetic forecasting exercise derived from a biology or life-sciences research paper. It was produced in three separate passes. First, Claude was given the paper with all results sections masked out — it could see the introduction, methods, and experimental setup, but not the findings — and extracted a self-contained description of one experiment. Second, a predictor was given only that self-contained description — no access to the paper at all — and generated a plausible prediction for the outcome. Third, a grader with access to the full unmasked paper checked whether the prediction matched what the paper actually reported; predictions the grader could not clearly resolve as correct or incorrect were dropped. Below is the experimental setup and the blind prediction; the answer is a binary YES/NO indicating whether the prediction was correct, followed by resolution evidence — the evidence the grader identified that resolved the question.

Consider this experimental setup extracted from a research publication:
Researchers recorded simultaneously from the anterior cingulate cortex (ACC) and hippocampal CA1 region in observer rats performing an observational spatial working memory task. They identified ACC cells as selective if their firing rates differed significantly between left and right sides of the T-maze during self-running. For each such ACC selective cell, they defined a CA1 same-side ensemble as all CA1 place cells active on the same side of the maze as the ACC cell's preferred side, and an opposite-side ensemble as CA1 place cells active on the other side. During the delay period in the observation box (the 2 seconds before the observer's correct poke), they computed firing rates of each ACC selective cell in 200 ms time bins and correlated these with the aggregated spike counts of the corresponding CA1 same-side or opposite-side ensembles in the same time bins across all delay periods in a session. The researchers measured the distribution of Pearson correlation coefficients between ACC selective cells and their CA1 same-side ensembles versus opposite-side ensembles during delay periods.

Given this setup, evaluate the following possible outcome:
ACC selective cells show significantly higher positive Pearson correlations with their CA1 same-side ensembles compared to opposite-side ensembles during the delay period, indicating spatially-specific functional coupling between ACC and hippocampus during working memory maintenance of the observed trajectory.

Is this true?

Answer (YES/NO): YES